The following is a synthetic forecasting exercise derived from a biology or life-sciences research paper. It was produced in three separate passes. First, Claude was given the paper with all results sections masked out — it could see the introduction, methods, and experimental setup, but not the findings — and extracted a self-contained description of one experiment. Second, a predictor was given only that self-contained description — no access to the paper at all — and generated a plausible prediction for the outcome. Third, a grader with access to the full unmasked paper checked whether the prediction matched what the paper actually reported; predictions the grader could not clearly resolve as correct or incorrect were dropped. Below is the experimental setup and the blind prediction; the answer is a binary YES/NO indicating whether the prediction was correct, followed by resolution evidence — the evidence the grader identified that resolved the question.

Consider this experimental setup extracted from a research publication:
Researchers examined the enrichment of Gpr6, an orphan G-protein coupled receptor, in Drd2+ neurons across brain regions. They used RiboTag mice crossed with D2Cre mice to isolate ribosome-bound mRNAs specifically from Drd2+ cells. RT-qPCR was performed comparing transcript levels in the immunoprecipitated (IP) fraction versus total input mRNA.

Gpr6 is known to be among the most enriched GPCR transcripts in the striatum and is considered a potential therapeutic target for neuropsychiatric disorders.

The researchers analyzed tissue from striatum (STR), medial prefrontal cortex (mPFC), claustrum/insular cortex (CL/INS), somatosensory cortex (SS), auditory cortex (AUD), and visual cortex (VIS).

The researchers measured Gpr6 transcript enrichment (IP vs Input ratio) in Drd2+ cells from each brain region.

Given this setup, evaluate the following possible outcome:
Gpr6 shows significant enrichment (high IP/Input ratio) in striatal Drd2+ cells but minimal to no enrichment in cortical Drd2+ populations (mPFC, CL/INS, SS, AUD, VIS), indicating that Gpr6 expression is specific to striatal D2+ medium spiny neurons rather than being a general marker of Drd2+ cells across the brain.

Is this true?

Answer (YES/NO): NO